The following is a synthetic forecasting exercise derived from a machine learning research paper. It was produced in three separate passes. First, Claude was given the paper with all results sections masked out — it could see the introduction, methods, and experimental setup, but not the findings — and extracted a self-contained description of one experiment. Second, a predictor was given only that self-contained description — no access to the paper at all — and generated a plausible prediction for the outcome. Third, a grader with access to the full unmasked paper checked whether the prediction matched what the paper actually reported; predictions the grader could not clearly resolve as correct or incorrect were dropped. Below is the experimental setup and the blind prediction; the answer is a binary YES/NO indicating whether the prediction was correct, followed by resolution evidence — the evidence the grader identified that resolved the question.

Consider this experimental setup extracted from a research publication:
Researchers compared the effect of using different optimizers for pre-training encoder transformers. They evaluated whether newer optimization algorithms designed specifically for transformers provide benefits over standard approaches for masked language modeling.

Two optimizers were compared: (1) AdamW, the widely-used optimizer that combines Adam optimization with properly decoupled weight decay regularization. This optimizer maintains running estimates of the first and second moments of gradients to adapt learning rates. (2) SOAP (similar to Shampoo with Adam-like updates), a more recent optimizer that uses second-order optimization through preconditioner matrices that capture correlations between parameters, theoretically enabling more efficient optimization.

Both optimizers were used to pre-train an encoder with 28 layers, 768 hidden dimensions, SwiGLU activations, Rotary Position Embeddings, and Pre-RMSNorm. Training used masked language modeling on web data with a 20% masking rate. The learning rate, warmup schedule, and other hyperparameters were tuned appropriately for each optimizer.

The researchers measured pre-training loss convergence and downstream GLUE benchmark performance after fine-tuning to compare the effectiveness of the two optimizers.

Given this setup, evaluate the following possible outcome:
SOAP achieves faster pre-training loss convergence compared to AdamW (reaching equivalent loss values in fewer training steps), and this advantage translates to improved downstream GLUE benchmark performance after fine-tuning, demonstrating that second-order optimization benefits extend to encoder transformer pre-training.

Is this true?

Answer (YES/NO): NO